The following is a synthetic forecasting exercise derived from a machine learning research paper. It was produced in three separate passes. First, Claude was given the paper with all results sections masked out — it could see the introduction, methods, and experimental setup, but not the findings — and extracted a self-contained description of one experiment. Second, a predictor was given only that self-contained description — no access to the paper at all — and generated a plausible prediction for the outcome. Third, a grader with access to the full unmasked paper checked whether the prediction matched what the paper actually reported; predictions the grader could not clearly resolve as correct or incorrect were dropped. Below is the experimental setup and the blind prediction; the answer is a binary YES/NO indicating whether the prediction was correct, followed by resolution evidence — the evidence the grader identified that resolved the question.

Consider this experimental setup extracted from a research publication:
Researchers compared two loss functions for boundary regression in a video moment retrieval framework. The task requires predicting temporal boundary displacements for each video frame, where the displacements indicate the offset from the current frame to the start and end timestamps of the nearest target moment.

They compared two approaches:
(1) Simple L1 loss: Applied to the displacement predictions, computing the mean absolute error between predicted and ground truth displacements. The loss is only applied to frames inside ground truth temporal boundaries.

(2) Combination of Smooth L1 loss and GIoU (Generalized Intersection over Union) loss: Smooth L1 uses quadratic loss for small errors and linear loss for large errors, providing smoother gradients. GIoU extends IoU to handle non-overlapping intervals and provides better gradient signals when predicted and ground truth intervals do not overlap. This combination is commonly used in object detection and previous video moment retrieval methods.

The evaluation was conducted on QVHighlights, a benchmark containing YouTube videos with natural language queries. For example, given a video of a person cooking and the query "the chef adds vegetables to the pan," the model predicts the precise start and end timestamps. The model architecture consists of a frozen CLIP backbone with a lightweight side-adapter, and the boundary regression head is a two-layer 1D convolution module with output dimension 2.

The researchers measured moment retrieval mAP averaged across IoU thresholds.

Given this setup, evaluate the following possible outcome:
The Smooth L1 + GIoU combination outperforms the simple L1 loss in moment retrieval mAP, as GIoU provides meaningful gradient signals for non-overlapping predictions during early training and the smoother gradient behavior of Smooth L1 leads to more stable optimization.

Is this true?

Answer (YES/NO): NO